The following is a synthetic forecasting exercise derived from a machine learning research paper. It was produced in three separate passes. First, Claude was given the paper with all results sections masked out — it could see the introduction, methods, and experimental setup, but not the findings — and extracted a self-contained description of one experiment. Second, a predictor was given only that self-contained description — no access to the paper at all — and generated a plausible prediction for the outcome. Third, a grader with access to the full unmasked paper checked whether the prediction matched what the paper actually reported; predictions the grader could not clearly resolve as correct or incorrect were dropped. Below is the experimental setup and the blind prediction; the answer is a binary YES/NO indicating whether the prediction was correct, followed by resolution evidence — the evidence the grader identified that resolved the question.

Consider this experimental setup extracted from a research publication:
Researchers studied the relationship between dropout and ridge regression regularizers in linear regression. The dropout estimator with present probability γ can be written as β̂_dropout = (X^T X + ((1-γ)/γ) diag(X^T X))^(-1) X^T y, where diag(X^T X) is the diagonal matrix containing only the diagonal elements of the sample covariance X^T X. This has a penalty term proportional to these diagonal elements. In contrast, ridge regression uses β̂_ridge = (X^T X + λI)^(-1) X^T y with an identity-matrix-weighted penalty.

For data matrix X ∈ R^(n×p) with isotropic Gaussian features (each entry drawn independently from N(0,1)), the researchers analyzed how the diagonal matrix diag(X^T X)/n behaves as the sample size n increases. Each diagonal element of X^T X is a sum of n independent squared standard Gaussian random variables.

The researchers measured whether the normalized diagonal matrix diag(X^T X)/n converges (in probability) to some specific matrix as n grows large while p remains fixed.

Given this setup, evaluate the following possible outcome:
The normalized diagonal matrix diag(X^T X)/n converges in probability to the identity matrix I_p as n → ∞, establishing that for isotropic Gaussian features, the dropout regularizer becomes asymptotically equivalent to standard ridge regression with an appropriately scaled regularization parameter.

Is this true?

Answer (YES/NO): YES